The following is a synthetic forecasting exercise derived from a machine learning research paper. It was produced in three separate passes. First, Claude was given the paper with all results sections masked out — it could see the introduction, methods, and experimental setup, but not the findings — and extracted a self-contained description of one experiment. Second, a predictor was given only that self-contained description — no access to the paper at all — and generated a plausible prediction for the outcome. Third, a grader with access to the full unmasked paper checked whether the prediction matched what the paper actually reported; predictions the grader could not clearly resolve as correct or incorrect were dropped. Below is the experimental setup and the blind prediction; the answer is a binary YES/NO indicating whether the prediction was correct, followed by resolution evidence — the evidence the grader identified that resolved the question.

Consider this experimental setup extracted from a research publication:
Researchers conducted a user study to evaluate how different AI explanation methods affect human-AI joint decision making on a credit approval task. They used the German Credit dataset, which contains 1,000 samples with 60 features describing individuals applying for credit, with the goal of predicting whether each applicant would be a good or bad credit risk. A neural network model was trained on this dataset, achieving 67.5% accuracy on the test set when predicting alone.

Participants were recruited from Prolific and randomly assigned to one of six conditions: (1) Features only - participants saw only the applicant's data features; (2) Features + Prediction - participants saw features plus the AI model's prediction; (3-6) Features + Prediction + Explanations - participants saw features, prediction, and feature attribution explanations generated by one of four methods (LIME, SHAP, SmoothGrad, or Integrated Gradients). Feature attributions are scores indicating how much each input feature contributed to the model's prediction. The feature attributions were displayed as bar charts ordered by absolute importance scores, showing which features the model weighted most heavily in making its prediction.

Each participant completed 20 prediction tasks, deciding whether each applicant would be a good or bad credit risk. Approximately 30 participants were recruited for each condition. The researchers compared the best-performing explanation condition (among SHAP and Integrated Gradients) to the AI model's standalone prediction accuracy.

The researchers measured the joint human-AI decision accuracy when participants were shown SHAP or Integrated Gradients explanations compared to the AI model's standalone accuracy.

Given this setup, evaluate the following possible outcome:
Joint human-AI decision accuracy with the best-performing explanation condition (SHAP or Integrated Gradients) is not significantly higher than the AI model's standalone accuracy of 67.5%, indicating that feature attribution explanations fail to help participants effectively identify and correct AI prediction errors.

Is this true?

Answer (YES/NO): NO